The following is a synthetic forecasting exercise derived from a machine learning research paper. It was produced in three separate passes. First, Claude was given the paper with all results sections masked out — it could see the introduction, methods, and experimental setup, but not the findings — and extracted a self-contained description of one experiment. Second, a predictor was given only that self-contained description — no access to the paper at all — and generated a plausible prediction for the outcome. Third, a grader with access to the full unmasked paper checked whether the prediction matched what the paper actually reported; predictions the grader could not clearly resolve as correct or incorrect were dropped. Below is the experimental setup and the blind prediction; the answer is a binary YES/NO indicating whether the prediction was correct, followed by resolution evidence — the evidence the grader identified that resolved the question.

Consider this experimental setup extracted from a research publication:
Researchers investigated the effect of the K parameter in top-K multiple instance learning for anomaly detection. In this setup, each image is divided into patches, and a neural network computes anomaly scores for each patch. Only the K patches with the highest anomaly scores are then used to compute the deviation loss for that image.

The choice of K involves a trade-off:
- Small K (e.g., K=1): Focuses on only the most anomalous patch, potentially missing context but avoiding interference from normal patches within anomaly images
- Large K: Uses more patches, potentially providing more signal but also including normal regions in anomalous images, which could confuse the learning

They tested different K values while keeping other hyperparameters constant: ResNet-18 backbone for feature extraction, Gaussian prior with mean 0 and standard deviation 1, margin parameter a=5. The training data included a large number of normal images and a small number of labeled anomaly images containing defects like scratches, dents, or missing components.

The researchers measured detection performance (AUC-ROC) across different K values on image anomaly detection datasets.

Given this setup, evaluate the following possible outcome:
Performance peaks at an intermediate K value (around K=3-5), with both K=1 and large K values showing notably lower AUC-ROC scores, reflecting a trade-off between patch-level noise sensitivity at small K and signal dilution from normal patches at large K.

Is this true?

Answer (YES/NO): NO